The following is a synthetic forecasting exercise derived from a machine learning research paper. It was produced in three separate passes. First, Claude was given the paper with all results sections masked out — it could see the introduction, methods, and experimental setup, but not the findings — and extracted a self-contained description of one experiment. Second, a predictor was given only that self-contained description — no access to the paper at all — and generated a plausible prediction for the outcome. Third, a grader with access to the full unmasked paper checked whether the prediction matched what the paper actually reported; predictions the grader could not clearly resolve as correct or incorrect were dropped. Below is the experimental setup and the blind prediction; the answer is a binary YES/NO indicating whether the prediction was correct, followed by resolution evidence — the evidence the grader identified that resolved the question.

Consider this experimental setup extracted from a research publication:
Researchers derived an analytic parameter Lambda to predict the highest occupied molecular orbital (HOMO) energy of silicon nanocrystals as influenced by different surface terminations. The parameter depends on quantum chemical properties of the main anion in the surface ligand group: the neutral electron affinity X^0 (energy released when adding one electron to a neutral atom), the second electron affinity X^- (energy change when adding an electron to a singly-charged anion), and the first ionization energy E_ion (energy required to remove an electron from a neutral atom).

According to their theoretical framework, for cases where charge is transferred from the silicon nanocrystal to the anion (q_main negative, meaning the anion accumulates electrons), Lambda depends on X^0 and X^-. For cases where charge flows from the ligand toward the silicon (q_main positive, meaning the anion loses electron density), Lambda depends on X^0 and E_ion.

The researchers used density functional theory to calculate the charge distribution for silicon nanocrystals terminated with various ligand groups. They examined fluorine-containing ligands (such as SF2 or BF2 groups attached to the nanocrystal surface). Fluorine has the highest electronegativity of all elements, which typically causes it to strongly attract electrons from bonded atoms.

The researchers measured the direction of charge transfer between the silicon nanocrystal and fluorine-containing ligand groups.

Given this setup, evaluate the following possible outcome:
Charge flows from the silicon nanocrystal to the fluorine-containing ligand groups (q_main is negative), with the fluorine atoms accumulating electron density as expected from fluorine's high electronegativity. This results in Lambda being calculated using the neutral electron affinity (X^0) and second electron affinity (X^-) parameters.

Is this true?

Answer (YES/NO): NO